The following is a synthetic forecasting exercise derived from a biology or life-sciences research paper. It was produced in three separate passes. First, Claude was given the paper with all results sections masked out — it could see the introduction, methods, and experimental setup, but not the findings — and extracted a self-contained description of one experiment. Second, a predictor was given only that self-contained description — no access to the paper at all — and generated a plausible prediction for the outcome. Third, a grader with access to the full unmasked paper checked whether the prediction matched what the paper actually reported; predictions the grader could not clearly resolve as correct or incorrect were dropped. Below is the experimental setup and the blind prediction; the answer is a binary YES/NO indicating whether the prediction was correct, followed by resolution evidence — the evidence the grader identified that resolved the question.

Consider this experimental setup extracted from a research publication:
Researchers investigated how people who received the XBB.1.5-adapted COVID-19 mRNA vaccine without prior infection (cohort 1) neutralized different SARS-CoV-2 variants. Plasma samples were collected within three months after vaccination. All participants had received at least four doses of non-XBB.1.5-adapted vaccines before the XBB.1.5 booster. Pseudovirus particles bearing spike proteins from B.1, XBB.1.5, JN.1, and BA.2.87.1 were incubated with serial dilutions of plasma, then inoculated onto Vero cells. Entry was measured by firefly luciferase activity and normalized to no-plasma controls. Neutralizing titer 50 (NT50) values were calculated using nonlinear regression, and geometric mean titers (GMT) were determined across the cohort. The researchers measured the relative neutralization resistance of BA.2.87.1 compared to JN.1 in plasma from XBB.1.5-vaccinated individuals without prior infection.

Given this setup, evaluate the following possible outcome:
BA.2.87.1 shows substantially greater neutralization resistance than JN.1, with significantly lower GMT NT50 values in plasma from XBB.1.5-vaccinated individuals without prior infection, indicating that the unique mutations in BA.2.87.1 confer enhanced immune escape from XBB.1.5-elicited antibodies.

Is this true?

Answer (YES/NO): NO